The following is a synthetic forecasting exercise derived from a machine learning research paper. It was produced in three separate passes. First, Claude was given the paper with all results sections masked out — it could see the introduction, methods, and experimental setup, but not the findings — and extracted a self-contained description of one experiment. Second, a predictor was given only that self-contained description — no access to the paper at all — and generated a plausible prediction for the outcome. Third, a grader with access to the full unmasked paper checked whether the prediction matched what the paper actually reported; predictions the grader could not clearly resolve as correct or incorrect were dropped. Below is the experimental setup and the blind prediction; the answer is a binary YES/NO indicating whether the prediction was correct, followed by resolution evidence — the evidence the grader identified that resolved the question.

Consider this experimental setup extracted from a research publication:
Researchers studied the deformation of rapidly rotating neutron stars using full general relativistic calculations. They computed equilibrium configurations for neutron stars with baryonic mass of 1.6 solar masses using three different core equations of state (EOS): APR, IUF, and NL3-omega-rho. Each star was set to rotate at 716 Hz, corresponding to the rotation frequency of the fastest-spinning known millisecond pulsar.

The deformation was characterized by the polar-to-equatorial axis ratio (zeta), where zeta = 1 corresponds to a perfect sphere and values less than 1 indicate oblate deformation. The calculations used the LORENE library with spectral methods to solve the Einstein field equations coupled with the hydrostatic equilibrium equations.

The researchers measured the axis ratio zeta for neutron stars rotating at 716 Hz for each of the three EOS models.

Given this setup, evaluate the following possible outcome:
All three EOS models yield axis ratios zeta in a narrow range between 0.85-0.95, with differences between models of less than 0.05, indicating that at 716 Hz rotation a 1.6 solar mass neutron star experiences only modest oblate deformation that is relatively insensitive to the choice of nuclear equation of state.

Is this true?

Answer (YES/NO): NO